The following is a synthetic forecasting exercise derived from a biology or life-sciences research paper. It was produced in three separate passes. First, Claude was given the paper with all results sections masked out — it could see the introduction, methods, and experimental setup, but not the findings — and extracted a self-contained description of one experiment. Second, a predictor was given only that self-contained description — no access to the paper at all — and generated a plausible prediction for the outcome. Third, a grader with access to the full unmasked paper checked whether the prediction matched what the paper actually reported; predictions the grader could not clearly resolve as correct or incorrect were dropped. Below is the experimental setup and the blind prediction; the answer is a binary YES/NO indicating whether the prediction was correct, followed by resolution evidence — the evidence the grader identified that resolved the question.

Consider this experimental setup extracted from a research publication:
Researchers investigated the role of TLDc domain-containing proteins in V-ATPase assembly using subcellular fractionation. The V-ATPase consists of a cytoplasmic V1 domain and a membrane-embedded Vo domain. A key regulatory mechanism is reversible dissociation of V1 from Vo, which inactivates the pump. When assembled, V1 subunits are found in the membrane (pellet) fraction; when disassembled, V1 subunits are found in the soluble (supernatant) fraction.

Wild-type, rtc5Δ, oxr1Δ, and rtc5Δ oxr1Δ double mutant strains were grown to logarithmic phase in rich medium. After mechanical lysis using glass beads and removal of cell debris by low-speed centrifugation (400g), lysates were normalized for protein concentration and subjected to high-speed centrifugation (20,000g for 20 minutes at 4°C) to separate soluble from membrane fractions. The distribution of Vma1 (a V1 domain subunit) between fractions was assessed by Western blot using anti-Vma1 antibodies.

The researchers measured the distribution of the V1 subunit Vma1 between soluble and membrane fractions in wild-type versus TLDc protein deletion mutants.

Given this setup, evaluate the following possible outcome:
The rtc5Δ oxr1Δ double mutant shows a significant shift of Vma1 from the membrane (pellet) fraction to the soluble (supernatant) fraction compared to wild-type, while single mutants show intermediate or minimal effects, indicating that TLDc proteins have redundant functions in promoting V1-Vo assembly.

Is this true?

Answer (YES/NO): NO